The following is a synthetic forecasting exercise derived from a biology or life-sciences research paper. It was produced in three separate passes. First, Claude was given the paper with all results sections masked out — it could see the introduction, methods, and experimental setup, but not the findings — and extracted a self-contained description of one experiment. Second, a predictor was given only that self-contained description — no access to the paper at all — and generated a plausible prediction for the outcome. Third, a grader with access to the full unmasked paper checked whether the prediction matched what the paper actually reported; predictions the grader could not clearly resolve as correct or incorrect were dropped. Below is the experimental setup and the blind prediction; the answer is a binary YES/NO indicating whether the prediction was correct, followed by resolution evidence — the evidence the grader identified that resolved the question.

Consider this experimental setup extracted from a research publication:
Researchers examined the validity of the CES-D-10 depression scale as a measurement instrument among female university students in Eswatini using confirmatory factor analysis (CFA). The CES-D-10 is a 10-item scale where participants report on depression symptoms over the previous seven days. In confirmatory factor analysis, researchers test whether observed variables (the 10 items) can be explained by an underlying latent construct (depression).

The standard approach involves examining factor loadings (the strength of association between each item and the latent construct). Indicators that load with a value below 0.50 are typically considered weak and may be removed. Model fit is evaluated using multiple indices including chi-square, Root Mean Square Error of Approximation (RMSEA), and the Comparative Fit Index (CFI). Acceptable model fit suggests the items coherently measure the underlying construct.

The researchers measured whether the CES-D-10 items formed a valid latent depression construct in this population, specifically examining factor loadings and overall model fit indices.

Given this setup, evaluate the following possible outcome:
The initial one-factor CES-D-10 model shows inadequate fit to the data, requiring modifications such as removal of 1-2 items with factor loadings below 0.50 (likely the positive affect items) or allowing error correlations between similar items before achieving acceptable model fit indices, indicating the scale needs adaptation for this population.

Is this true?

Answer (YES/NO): YES